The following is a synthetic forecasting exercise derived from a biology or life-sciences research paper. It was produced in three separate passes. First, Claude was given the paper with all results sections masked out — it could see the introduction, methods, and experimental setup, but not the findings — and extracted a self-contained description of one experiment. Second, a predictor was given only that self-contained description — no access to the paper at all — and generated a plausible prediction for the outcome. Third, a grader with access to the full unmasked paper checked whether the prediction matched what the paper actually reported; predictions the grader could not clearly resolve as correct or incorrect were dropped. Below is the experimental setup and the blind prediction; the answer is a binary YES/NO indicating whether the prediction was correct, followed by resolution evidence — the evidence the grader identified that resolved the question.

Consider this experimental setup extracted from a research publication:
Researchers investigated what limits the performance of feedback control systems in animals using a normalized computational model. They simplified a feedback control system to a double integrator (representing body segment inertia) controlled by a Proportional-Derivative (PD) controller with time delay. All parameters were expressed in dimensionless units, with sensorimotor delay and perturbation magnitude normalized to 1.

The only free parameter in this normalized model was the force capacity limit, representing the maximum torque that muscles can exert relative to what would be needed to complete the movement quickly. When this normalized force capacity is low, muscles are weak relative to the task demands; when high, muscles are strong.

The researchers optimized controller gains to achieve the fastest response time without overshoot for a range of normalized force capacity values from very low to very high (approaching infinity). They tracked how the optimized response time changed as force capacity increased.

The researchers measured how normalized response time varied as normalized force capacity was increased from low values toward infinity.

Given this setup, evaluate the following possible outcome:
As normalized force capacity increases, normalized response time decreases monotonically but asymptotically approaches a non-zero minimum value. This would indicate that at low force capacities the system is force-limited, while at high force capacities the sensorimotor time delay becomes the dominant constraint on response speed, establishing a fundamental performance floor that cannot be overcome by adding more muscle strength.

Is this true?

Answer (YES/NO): YES